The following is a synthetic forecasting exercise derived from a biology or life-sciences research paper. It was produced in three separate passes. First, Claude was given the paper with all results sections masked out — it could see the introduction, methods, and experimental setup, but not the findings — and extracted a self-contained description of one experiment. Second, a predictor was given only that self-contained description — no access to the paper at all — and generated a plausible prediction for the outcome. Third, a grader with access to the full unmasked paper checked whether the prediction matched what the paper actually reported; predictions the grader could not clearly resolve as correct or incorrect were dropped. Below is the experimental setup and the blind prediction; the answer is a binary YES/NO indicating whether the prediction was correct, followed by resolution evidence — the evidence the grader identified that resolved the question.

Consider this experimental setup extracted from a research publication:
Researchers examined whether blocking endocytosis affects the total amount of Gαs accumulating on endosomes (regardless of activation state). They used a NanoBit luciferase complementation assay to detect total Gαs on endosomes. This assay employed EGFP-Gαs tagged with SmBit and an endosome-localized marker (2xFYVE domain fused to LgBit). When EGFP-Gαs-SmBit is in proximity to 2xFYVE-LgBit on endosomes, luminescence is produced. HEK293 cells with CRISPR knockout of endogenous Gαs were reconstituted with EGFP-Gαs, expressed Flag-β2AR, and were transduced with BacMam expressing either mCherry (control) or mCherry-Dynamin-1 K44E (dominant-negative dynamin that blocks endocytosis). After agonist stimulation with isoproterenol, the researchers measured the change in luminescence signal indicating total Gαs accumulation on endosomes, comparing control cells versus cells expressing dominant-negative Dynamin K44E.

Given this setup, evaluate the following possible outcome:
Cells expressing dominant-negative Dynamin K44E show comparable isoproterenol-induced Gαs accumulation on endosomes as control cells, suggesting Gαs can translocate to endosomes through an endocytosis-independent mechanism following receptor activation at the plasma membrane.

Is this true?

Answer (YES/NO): YES